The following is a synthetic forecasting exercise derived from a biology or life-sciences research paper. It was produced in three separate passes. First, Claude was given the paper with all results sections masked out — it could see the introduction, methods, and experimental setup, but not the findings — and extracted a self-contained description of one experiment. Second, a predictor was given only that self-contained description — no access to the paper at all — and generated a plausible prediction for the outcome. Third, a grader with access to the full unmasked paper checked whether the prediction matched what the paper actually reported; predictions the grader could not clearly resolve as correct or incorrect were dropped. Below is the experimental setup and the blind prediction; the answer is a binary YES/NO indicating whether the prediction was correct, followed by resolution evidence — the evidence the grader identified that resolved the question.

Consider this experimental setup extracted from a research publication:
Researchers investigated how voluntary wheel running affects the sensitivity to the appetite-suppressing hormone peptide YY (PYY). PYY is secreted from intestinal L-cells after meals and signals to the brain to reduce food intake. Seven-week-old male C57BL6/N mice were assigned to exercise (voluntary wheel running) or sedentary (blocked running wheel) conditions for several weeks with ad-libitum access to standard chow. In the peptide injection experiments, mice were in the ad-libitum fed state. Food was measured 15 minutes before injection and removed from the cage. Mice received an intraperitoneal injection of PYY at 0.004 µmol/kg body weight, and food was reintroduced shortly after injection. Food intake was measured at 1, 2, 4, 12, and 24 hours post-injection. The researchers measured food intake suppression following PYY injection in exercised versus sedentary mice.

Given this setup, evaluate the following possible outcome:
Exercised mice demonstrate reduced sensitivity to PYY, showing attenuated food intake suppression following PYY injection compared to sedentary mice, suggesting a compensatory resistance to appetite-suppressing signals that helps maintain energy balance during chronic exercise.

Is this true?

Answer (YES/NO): NO